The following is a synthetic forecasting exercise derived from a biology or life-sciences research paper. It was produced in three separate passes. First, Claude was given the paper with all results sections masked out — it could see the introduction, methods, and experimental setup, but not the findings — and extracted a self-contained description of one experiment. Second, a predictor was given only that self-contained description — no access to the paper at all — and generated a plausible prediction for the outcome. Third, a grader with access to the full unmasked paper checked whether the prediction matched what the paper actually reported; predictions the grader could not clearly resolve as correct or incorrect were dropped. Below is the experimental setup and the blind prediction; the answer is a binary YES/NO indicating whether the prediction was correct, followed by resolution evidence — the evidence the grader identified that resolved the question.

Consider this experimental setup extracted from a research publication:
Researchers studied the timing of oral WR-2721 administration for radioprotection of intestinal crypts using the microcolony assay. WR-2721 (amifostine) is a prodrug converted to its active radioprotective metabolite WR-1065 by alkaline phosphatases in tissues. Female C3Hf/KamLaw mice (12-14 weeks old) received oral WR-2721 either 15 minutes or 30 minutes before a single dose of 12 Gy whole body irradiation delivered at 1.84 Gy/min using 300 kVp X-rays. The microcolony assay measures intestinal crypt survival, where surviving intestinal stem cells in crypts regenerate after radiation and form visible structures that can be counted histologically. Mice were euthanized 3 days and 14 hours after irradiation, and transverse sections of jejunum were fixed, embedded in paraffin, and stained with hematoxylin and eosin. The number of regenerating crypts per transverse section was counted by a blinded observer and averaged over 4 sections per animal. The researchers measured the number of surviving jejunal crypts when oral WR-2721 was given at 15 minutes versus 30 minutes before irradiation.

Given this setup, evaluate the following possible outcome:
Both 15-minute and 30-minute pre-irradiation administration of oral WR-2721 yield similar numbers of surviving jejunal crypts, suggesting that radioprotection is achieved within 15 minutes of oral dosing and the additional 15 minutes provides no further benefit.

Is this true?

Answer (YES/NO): YES